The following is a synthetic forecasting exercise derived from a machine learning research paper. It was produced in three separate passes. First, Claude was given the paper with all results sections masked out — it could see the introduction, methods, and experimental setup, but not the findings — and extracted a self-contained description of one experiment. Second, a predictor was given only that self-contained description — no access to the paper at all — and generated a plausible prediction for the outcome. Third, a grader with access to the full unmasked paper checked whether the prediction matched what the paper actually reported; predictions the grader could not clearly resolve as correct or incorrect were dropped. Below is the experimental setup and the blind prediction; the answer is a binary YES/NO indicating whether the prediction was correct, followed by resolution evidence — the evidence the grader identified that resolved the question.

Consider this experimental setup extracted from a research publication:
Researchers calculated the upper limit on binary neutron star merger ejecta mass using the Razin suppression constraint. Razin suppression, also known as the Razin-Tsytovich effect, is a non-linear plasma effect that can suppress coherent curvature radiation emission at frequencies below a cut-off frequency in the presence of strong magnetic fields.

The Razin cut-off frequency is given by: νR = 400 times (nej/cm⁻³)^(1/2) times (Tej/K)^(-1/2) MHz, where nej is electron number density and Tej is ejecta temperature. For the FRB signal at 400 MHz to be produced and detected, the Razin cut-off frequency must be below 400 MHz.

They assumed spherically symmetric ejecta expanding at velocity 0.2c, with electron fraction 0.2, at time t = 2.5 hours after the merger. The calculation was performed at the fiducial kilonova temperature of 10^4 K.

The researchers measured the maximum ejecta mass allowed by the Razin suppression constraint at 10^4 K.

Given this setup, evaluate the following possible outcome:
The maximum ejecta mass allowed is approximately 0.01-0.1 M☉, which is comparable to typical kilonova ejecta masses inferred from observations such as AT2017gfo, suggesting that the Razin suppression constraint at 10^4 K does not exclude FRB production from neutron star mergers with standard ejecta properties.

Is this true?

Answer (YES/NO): NO